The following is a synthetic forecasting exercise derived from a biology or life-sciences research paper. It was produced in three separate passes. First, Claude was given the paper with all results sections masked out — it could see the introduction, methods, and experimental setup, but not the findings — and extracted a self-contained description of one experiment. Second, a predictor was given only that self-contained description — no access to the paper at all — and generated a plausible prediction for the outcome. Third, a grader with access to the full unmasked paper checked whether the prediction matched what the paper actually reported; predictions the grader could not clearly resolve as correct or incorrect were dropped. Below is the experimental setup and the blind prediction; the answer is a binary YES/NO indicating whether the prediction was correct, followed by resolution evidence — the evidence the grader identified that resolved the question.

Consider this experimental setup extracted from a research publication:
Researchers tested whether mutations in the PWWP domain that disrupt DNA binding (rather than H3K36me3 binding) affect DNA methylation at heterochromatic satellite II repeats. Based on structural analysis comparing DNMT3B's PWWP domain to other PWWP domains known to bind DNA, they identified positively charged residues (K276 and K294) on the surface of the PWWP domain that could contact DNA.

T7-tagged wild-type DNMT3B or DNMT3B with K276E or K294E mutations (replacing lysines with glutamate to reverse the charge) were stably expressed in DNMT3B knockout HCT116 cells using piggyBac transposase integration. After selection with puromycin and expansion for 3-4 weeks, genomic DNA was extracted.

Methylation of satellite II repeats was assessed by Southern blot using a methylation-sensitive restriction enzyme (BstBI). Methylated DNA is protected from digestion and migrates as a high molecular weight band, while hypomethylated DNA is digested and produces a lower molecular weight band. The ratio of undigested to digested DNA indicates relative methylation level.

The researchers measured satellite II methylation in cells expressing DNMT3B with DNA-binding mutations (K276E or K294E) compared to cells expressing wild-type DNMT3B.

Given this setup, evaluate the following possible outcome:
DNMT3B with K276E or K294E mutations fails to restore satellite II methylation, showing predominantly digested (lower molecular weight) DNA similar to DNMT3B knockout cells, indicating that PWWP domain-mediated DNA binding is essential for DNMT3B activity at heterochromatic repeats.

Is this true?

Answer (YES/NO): NO